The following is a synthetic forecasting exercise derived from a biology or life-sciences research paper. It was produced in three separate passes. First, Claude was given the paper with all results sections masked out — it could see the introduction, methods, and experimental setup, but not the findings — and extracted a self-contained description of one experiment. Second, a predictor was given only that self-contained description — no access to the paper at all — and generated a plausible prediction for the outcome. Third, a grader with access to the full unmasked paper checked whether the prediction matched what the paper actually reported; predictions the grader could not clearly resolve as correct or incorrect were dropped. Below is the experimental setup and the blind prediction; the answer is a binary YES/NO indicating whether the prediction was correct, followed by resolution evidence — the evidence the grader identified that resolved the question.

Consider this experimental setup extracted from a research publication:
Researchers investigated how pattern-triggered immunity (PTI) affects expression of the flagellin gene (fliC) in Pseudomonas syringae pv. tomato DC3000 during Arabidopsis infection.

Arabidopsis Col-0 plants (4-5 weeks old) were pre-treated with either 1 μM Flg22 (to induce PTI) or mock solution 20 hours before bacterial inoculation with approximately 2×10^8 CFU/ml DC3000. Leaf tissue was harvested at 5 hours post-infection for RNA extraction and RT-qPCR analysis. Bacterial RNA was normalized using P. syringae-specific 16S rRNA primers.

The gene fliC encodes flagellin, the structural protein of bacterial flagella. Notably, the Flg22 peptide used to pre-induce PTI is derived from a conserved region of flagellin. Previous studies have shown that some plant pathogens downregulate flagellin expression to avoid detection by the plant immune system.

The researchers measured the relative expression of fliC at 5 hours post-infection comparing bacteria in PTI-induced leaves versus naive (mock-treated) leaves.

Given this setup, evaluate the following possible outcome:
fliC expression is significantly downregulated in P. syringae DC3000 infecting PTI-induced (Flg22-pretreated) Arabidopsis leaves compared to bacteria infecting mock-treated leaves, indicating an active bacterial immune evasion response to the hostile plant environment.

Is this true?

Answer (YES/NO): NO